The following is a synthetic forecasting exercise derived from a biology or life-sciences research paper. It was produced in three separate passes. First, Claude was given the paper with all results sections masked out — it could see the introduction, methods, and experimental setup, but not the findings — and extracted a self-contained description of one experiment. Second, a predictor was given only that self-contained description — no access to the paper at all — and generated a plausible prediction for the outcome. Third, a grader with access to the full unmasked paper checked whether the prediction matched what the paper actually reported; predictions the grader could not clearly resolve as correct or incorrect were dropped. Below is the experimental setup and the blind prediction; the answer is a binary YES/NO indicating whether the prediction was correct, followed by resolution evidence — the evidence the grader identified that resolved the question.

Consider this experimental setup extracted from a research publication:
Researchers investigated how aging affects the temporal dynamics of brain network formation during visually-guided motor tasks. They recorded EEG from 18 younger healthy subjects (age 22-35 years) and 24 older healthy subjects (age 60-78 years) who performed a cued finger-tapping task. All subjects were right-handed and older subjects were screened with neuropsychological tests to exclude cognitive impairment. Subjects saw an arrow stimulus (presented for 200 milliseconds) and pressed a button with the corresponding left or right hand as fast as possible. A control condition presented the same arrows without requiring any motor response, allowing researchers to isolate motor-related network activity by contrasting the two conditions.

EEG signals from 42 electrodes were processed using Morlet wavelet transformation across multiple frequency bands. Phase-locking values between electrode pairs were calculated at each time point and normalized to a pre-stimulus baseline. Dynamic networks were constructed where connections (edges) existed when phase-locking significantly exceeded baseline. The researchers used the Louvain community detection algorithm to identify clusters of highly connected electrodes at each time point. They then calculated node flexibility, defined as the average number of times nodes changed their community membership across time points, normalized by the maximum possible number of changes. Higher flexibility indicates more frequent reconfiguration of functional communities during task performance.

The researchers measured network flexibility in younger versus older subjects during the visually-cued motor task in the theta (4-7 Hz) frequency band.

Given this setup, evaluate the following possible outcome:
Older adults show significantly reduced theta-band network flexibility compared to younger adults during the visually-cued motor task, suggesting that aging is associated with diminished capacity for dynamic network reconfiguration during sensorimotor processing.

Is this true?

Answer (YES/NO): YES